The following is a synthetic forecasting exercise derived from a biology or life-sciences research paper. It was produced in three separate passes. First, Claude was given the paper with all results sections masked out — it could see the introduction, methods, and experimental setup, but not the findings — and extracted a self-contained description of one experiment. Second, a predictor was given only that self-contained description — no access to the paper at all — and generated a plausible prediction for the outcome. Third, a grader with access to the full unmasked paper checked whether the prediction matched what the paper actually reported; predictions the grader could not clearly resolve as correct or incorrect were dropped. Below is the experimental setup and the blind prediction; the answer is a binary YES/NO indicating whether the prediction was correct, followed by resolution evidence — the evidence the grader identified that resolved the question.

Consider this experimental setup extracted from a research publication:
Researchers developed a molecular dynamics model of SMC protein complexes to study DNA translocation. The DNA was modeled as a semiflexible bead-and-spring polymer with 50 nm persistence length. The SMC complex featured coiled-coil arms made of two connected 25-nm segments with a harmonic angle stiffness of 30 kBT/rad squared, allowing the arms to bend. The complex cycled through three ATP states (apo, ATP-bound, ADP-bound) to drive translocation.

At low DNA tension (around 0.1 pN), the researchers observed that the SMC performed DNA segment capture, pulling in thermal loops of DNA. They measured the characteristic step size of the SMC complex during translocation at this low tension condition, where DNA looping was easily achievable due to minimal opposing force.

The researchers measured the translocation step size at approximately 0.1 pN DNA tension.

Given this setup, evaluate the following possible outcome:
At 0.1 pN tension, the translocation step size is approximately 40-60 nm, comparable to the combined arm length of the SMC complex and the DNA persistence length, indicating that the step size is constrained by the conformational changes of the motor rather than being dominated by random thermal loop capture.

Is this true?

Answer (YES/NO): YES